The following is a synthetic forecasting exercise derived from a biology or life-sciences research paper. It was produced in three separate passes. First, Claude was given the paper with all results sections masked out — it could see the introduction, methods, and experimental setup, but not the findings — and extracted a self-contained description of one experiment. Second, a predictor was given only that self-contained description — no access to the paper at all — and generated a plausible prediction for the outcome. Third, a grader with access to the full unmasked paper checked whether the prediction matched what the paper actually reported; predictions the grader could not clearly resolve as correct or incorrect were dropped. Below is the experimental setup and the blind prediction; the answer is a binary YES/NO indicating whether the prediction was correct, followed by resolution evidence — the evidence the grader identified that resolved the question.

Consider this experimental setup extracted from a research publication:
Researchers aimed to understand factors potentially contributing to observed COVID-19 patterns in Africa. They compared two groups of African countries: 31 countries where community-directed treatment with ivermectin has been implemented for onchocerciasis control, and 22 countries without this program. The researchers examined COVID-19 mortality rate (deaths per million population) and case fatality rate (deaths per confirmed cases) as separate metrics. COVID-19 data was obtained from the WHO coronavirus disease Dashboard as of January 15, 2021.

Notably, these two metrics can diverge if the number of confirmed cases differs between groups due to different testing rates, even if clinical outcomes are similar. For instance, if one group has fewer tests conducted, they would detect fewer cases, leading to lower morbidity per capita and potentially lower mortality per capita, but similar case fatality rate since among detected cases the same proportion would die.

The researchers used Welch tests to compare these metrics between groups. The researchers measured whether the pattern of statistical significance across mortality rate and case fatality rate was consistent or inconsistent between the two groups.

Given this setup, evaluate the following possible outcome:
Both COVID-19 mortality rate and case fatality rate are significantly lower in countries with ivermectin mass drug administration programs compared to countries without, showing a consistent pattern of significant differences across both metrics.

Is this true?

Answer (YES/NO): NO